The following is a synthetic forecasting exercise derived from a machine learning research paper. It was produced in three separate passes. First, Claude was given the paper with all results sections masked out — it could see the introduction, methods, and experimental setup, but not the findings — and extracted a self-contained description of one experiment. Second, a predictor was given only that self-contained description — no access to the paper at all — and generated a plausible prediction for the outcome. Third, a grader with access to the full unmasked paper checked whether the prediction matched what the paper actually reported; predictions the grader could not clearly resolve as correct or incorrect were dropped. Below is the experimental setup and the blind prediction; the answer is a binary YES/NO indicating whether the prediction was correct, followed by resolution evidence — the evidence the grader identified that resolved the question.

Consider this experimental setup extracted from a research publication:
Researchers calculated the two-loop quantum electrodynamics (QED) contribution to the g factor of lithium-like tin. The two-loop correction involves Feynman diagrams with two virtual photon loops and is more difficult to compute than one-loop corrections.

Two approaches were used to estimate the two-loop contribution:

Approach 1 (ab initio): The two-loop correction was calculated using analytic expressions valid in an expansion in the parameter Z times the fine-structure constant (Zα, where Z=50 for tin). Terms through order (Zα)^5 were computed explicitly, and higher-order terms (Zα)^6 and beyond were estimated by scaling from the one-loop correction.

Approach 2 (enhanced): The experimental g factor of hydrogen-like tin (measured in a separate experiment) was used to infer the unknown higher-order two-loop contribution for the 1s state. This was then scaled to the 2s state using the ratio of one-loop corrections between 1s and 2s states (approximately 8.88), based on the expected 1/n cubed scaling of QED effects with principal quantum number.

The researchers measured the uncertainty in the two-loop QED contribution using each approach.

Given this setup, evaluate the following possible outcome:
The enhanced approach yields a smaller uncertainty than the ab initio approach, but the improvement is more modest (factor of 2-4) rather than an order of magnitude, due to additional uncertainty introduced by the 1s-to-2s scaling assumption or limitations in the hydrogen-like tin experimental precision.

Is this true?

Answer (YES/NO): NO